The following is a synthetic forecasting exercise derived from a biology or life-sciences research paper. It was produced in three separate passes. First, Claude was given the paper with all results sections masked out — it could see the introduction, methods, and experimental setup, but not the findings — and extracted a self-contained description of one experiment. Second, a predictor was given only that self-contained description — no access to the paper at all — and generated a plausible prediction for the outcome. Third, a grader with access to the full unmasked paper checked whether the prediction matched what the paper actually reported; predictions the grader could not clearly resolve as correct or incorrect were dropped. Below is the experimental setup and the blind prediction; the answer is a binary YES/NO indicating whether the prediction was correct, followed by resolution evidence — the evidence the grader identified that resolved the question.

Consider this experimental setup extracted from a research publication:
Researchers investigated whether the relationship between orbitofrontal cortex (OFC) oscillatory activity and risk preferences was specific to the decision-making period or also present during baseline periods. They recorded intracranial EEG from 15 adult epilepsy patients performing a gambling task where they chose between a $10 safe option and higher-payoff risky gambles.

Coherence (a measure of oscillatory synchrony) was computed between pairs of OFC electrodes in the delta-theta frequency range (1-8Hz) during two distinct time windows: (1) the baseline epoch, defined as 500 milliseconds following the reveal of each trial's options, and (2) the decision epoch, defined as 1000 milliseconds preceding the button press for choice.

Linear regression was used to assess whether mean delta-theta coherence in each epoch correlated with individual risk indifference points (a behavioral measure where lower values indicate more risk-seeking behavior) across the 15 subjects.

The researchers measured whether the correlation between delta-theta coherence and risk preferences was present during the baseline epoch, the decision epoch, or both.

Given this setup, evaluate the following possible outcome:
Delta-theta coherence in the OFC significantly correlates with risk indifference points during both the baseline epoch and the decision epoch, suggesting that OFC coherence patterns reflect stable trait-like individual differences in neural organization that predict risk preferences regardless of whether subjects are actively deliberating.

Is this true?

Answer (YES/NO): YES